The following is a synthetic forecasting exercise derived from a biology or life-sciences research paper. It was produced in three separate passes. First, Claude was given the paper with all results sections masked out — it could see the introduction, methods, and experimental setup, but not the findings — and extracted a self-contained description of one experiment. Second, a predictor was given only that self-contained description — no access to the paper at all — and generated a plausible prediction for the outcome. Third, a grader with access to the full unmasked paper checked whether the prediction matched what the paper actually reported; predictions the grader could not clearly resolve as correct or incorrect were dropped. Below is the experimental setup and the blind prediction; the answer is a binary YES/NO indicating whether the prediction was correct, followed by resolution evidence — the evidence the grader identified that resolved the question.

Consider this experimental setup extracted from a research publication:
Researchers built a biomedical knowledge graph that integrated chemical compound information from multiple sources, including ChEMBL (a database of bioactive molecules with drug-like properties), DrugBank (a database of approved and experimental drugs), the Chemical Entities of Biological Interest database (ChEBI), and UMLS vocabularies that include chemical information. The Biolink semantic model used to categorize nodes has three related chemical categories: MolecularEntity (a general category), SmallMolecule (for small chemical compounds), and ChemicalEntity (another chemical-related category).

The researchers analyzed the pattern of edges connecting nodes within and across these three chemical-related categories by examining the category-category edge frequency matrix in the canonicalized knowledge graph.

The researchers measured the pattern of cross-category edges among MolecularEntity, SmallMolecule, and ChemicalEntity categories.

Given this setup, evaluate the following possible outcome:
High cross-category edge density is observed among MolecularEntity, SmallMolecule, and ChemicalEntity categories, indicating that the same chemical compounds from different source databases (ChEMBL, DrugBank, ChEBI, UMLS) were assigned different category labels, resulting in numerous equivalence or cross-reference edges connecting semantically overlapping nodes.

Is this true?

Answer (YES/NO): YES